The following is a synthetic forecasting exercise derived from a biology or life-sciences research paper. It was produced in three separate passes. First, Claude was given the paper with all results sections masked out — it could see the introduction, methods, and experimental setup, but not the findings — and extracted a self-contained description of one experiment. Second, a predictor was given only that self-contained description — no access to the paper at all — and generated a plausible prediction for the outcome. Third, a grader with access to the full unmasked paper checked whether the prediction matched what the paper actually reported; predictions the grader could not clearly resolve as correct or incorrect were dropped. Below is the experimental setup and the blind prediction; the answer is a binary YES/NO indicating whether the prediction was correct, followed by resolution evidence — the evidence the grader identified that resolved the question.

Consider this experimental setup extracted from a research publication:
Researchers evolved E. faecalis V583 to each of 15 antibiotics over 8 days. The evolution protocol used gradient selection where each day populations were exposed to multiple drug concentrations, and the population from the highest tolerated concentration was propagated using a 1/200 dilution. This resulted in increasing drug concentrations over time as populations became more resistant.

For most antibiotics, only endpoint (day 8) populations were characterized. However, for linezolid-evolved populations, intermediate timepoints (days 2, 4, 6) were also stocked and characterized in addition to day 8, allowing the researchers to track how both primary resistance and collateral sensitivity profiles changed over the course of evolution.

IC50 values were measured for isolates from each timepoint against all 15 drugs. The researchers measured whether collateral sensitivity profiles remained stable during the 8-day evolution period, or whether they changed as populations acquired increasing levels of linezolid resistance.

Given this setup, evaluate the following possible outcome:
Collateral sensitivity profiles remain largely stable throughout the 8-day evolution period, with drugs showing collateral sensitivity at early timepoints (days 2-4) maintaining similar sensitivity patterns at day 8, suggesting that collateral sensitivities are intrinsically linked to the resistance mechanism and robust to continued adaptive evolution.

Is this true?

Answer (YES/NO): NO